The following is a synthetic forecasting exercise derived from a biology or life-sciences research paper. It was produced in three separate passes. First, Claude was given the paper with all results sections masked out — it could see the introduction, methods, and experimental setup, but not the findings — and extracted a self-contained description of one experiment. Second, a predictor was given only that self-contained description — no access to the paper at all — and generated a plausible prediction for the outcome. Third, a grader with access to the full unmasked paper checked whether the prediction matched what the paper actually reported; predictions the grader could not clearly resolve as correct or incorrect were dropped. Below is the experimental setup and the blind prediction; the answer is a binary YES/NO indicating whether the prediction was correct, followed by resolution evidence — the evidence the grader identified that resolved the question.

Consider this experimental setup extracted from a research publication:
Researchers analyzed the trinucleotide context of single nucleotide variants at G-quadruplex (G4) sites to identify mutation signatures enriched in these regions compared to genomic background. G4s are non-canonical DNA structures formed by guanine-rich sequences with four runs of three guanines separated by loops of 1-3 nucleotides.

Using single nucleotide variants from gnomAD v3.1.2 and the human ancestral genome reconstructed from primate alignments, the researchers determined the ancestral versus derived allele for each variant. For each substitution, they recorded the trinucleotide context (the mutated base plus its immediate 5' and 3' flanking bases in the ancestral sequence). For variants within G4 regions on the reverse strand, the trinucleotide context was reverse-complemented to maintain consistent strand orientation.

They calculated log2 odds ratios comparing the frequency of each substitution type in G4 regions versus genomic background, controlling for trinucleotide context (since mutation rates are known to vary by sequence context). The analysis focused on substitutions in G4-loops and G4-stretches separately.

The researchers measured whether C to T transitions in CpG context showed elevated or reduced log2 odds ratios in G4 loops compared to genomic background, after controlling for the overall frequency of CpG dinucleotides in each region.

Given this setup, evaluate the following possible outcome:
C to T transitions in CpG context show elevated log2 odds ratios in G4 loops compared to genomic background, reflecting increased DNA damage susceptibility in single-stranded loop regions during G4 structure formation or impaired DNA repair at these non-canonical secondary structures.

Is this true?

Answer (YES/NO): NO